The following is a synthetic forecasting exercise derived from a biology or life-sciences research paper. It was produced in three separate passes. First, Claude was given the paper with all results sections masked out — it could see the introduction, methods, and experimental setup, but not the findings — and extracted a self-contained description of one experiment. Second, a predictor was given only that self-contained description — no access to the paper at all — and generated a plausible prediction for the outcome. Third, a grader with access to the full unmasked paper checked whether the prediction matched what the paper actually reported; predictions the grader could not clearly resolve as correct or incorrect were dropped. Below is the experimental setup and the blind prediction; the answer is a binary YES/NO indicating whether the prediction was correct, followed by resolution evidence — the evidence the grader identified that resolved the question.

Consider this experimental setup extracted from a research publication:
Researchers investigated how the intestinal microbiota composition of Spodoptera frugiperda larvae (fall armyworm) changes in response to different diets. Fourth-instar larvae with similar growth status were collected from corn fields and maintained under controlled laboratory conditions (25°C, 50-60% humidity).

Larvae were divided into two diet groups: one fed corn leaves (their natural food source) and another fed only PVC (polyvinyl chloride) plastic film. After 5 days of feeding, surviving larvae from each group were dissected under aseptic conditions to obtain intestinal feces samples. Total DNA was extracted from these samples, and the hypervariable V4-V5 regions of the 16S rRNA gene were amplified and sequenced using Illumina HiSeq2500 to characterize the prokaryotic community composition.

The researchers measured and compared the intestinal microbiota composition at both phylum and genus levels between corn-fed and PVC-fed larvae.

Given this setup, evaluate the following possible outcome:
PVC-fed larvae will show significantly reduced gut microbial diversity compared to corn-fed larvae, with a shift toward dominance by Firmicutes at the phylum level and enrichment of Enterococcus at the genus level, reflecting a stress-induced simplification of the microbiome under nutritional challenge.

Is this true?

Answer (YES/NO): NO